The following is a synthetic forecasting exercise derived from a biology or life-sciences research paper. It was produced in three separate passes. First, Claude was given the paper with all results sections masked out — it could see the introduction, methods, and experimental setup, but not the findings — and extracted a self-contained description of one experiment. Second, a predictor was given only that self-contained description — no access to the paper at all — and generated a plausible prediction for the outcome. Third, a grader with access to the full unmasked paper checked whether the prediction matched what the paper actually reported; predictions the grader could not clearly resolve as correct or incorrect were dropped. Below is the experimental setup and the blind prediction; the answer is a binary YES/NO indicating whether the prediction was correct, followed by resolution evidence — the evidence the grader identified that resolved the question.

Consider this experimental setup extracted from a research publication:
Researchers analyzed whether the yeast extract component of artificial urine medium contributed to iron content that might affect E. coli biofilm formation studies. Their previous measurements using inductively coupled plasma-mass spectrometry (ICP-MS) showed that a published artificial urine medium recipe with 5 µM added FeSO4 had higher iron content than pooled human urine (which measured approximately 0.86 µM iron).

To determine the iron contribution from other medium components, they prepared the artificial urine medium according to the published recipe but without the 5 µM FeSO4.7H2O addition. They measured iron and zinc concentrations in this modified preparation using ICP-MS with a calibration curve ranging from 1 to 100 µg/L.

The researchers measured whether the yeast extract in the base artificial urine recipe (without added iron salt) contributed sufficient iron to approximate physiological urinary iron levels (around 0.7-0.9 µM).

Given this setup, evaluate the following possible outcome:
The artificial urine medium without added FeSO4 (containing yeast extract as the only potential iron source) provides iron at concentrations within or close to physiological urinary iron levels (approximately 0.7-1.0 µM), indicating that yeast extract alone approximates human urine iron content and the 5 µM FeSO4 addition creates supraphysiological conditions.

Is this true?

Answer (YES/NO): YES